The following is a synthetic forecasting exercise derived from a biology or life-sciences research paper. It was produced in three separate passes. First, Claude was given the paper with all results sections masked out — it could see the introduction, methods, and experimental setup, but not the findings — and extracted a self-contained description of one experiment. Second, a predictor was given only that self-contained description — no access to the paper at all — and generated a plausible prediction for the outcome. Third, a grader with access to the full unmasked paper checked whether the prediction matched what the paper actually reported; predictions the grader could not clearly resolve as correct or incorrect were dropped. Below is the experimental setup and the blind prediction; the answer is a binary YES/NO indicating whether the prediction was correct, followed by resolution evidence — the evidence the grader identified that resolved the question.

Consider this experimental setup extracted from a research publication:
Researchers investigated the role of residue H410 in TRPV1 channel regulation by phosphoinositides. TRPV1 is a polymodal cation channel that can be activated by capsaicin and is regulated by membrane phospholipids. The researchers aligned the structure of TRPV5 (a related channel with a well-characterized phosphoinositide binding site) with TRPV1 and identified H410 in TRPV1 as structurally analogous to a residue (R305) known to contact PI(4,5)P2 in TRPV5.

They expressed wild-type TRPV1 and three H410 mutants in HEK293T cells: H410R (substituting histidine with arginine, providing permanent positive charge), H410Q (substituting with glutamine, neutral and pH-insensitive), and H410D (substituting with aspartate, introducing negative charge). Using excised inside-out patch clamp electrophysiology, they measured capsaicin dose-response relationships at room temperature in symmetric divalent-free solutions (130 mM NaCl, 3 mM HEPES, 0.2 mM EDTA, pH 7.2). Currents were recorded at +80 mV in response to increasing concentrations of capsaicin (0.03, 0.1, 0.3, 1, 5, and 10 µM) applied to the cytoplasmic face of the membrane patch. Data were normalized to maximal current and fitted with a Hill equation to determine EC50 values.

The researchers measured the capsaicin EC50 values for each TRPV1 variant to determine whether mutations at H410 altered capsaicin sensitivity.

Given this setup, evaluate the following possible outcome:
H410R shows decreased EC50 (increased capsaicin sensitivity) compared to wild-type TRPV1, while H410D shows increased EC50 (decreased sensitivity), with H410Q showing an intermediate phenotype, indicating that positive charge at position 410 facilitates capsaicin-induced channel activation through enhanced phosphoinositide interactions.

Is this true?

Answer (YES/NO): NO